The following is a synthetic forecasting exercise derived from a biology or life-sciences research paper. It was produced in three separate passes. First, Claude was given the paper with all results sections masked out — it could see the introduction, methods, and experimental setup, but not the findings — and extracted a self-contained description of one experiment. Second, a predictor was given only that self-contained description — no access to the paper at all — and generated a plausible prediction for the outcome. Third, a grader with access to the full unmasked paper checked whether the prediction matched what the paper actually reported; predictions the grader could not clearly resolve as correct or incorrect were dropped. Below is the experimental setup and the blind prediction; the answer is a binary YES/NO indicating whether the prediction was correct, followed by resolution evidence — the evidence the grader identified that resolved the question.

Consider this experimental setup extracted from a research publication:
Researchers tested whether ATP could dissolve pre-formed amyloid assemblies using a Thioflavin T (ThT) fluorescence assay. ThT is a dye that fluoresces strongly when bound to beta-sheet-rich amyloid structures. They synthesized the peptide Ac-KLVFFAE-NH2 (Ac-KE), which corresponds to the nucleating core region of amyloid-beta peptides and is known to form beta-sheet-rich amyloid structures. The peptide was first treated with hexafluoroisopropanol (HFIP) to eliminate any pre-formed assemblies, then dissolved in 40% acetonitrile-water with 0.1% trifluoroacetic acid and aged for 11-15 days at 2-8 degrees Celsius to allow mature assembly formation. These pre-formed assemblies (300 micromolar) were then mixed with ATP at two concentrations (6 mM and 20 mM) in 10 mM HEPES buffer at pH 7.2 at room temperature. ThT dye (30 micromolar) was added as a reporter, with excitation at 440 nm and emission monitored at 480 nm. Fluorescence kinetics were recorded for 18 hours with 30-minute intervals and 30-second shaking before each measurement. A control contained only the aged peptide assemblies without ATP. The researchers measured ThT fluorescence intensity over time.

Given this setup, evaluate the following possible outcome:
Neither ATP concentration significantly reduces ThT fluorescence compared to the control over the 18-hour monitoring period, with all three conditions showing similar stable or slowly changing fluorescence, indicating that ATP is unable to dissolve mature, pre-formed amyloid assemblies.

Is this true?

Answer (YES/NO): NO